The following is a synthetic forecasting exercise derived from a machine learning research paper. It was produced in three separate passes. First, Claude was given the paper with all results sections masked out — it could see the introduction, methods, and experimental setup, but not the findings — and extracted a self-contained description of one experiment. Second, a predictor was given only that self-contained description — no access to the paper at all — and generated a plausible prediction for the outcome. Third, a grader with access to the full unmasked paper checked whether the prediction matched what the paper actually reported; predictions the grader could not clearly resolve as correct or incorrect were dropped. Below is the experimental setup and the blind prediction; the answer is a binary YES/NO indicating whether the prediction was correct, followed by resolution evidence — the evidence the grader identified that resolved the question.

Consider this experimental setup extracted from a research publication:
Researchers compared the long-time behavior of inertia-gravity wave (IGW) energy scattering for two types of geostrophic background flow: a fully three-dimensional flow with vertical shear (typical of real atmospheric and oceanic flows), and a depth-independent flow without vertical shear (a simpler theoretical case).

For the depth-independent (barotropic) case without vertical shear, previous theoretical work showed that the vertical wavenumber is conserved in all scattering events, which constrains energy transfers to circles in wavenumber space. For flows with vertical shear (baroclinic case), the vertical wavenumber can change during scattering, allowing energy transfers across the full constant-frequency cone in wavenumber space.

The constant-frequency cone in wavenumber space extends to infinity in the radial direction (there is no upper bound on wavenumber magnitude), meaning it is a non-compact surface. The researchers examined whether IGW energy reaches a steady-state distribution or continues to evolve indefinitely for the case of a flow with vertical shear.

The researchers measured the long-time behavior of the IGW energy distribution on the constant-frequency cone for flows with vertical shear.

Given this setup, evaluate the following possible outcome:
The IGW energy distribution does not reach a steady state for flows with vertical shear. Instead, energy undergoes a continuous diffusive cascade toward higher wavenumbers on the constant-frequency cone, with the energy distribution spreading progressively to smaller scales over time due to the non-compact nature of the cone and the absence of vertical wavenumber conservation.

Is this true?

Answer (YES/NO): YES